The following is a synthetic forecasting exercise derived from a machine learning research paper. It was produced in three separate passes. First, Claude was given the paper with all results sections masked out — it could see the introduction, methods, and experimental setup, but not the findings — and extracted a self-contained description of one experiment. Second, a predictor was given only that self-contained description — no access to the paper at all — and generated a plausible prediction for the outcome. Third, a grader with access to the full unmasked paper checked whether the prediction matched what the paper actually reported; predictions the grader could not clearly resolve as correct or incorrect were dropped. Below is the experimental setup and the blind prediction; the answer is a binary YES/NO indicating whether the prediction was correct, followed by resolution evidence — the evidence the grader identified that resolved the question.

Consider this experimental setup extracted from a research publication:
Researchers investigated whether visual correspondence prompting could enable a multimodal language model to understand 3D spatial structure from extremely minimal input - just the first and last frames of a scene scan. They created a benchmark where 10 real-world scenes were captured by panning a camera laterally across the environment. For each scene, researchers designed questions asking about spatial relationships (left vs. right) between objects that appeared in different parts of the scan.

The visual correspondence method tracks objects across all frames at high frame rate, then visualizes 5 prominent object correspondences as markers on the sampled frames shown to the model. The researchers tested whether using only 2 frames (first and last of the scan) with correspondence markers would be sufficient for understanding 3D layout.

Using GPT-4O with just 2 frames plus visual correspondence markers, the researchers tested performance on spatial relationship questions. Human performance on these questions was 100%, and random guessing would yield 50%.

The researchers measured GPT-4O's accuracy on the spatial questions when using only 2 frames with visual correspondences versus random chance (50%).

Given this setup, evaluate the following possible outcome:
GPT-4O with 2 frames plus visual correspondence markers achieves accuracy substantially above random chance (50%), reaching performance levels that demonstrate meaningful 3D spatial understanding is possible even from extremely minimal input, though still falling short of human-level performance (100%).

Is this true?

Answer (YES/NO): YES